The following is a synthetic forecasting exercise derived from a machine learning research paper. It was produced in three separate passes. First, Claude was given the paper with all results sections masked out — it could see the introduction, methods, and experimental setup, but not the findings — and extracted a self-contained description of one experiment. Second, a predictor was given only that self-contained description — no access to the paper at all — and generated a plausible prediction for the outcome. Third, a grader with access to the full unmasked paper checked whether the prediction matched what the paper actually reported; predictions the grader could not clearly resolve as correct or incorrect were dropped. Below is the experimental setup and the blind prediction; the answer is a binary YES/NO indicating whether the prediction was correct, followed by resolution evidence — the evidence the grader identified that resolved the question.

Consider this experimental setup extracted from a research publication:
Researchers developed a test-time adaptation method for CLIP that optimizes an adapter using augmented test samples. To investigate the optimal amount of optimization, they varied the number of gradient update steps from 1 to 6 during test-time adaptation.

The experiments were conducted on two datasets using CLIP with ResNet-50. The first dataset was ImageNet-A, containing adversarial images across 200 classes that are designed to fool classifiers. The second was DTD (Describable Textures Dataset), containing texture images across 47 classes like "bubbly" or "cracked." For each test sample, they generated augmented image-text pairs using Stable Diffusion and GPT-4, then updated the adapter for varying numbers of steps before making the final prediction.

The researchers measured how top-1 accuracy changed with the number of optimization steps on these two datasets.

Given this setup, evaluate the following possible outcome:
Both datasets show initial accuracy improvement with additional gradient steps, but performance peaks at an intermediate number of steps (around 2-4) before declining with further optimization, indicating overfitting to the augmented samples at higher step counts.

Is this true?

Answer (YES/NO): NO